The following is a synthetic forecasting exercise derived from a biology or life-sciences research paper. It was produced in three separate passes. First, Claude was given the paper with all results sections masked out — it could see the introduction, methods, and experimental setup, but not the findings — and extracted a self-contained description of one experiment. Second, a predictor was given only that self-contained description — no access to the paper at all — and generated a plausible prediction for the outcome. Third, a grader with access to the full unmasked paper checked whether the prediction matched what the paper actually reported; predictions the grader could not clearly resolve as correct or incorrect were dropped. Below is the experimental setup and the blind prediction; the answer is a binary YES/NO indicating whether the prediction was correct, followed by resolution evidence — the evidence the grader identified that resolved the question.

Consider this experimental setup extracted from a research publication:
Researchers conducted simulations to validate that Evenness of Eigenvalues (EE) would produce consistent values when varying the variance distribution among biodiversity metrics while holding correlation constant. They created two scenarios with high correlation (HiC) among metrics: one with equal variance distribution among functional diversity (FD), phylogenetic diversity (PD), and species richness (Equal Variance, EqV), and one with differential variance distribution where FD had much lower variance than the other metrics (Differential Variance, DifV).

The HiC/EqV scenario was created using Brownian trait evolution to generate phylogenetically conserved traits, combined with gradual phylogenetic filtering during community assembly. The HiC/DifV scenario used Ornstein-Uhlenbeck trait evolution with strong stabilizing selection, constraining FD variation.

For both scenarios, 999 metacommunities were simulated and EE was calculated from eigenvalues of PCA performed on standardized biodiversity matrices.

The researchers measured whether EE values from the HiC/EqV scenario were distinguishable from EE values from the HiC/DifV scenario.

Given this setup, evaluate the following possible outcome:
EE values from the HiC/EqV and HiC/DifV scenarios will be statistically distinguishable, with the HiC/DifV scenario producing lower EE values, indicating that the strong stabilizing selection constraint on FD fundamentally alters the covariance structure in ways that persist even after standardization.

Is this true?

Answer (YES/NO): NO